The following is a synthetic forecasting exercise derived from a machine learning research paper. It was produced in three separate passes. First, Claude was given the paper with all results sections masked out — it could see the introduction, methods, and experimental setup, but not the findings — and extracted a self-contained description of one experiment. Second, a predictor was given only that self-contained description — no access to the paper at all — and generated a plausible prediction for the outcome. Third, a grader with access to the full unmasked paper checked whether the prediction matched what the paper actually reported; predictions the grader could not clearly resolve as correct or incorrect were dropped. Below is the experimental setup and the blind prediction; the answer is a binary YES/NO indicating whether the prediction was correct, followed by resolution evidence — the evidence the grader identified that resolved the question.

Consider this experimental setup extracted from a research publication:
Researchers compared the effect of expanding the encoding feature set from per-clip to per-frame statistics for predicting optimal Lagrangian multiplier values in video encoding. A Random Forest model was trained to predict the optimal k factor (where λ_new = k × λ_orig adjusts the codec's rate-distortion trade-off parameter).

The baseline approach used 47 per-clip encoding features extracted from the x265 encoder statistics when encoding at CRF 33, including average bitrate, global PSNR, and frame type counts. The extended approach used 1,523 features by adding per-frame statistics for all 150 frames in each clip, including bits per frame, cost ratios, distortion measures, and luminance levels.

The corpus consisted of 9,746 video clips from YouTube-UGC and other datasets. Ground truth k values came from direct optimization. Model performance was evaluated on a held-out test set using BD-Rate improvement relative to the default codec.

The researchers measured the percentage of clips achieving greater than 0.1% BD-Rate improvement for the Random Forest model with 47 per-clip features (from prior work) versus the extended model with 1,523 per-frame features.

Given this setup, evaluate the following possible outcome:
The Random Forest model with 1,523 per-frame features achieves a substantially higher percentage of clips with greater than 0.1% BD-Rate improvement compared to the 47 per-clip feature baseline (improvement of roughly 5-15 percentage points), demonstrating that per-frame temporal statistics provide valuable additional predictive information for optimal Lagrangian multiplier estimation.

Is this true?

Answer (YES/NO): YES